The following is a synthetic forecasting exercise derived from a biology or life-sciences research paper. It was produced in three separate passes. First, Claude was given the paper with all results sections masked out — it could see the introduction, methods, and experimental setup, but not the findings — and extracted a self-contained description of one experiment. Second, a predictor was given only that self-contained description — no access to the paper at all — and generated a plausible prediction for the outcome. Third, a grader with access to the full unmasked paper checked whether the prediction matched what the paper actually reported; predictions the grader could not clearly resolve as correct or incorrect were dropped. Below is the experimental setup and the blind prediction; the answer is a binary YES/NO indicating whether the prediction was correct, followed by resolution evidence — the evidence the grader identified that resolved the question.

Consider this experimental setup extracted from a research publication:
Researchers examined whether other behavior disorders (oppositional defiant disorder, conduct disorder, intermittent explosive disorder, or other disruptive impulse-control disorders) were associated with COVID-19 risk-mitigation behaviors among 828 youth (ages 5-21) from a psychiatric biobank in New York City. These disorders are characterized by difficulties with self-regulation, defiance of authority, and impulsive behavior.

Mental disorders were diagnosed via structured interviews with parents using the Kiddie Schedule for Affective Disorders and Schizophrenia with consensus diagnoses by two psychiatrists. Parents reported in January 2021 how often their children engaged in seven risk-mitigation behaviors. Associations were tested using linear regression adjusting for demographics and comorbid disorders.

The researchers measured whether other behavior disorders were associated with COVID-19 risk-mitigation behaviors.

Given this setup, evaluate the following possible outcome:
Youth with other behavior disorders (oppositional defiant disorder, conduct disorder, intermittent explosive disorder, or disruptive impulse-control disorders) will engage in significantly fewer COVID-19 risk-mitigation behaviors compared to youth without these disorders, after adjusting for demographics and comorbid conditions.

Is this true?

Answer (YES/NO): NO